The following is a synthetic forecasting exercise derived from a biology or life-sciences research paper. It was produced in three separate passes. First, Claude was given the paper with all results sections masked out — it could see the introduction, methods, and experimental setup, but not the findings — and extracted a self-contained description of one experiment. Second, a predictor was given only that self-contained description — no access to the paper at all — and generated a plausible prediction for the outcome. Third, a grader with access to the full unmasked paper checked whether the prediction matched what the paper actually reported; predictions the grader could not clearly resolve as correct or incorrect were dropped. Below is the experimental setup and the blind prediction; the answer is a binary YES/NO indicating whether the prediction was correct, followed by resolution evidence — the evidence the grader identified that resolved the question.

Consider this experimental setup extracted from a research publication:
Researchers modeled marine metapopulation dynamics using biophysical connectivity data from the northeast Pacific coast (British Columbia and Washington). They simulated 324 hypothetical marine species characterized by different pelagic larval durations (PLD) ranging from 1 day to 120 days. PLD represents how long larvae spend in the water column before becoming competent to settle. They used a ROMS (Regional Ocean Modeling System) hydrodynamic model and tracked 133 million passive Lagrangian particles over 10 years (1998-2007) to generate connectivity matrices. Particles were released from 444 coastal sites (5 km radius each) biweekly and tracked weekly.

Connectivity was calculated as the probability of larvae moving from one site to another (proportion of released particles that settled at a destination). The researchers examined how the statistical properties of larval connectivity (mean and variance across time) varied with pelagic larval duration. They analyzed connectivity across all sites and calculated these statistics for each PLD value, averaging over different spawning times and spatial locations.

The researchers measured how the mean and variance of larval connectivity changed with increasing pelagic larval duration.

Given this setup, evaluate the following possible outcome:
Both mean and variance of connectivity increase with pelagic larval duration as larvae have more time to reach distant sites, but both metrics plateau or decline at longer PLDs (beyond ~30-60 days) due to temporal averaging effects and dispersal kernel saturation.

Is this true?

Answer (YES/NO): NO